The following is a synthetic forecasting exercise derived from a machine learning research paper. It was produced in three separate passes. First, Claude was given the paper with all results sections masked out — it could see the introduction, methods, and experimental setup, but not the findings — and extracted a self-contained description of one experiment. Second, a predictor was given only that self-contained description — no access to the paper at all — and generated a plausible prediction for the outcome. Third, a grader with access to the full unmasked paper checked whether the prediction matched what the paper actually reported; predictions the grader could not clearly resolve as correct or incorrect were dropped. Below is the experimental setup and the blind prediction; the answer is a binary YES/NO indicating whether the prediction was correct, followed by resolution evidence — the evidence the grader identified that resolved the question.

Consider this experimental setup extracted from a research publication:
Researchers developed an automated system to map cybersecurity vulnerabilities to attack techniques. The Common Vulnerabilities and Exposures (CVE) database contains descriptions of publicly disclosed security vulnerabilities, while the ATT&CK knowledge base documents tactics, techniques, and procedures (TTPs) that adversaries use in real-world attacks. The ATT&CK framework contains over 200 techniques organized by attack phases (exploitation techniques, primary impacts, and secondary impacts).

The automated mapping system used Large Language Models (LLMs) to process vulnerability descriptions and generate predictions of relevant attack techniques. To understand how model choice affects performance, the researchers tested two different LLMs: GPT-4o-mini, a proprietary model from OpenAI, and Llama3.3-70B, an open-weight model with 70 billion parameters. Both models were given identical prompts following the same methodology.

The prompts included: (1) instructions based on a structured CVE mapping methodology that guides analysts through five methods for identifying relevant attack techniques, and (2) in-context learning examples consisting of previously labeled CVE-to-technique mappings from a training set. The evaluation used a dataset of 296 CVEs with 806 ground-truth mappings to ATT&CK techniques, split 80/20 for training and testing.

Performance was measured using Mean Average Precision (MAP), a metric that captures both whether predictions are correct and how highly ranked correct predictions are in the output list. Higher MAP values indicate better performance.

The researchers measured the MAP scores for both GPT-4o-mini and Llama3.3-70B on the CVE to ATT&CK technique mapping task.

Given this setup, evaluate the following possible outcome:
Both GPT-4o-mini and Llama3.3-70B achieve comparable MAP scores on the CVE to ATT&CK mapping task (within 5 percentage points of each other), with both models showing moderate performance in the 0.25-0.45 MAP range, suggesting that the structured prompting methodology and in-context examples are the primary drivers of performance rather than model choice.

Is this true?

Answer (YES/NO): NO